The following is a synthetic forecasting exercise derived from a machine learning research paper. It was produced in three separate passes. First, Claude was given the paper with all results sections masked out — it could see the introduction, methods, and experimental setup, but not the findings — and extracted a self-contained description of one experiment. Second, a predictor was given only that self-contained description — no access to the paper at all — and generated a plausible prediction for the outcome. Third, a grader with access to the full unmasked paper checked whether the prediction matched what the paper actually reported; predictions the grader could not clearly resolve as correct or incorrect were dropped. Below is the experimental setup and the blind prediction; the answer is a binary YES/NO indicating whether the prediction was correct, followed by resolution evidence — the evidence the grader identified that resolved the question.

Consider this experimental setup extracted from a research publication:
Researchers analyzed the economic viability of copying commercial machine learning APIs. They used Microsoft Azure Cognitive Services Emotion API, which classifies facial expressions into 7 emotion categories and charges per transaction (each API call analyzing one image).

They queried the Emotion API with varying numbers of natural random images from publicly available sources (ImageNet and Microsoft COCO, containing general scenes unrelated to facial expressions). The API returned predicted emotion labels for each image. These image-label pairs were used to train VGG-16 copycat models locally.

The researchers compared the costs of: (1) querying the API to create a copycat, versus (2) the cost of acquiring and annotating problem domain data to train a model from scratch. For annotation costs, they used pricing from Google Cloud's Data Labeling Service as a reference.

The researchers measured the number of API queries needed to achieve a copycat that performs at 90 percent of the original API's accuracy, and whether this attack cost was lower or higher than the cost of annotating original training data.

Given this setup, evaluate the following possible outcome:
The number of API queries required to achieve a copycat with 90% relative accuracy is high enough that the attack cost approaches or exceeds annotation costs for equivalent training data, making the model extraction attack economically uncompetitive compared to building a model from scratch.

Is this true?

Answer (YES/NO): NO